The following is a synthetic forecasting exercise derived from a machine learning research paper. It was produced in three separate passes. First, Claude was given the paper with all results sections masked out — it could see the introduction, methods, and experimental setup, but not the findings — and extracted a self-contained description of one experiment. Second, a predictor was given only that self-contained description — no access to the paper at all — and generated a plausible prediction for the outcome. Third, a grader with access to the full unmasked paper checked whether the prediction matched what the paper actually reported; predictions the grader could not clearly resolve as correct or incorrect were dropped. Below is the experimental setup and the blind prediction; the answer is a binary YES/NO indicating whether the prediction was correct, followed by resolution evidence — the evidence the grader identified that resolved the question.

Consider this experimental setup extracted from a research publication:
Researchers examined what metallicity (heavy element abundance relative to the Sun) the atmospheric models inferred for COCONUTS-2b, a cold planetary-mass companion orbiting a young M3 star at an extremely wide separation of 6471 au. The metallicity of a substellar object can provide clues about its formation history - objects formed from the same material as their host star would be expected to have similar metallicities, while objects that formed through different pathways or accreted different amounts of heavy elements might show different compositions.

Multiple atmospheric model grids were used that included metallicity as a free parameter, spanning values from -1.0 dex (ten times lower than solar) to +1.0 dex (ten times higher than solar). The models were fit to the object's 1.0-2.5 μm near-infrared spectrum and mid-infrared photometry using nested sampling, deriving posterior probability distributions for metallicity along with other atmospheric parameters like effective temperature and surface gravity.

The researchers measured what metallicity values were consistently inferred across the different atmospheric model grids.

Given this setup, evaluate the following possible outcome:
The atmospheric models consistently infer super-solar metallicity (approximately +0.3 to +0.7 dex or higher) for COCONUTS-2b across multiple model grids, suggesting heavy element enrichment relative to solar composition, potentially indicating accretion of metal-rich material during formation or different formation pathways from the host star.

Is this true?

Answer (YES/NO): NO